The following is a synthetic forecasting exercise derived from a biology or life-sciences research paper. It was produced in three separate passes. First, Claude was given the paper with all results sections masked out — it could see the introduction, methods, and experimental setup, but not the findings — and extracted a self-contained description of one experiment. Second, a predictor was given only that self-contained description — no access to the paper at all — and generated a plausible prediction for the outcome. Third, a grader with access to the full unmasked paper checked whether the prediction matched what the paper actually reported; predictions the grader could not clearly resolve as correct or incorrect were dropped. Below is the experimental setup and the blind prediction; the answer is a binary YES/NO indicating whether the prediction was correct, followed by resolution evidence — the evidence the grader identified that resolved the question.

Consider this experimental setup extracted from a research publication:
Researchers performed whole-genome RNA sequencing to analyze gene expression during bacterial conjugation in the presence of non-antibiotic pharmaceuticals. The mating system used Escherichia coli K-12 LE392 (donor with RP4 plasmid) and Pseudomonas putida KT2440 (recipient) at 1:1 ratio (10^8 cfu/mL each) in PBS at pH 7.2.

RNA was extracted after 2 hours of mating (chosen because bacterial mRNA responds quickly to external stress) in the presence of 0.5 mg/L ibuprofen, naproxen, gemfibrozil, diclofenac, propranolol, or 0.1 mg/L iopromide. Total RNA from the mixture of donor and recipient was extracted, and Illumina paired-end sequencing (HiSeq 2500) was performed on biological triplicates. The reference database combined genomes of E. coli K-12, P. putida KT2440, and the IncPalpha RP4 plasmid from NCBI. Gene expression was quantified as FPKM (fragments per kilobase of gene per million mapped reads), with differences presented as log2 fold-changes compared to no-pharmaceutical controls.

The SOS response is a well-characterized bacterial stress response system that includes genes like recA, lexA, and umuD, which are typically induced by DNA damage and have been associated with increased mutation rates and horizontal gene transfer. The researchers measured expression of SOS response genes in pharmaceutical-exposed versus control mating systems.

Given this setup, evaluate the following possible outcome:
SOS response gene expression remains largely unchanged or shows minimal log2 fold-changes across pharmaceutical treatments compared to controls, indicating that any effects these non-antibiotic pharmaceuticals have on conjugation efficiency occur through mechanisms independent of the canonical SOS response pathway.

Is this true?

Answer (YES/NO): NO